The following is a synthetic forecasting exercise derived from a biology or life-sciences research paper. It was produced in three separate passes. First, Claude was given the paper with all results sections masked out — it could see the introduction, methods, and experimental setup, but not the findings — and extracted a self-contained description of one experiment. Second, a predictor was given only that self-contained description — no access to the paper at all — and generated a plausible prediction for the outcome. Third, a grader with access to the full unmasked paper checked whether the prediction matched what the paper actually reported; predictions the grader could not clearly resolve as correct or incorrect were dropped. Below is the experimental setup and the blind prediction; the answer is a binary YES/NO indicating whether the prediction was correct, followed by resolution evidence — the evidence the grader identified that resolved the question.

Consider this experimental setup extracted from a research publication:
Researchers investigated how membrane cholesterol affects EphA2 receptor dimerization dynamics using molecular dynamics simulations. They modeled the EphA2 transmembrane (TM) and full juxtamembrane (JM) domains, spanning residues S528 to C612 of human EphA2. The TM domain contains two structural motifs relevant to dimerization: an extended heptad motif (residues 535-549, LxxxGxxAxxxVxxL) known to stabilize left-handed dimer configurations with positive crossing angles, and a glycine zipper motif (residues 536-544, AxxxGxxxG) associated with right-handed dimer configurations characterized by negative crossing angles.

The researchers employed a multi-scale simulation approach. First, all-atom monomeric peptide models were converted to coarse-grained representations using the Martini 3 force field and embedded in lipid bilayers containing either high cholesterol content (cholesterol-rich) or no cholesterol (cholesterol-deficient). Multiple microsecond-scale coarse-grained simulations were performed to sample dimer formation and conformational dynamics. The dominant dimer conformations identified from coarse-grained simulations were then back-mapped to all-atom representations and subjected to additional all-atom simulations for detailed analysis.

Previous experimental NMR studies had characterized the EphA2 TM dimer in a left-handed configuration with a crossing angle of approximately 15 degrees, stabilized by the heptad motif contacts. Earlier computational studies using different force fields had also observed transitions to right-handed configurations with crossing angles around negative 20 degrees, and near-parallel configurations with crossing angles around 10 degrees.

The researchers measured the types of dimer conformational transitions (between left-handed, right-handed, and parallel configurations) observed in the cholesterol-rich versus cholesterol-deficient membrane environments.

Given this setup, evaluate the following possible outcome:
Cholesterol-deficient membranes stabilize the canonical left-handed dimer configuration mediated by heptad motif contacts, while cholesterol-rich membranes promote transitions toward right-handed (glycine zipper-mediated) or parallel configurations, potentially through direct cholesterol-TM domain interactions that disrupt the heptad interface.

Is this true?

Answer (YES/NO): NO